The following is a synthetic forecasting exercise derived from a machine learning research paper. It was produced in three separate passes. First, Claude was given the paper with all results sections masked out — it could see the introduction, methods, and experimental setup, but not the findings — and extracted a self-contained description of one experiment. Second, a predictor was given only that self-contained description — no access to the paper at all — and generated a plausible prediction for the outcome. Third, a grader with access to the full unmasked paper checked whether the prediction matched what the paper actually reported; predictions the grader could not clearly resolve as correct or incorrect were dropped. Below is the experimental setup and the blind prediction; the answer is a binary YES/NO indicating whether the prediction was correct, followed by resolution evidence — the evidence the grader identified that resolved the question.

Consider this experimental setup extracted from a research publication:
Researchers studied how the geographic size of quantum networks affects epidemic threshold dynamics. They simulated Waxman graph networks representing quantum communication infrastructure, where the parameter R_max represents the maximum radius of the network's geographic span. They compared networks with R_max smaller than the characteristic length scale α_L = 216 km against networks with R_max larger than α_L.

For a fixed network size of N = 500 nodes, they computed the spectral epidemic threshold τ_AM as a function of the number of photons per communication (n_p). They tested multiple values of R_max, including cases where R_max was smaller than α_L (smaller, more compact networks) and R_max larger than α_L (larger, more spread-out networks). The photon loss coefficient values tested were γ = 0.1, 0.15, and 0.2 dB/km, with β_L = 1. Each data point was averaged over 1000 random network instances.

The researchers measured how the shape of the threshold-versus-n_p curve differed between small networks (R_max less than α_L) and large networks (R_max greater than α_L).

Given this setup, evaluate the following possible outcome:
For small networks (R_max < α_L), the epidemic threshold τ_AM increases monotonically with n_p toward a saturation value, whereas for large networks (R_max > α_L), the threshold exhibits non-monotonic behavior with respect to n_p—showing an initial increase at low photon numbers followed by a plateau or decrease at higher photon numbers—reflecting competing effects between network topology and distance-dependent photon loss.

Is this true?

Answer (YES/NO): NO